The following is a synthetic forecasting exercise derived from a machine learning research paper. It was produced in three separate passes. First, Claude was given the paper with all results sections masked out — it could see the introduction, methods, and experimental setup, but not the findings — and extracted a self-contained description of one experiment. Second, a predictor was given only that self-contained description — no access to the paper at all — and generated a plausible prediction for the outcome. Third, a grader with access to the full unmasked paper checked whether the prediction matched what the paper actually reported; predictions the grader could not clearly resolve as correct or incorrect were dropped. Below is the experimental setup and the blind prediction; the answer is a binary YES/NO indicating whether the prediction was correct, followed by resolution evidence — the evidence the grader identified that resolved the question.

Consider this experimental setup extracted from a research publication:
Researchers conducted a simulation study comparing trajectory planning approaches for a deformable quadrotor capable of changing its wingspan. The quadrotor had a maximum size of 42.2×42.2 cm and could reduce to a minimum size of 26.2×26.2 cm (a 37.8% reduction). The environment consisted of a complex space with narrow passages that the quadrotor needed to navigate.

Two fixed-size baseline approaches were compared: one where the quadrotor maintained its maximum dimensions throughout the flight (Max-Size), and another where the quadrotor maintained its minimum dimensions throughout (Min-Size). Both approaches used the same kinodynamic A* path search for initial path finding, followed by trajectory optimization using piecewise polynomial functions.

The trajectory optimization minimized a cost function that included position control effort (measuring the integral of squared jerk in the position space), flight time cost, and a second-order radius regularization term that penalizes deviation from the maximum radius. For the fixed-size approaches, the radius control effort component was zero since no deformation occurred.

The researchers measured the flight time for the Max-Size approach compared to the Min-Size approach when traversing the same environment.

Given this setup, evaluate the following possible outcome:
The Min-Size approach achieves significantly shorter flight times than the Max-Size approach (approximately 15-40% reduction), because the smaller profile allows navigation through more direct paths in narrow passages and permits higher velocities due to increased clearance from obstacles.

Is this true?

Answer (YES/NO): YES